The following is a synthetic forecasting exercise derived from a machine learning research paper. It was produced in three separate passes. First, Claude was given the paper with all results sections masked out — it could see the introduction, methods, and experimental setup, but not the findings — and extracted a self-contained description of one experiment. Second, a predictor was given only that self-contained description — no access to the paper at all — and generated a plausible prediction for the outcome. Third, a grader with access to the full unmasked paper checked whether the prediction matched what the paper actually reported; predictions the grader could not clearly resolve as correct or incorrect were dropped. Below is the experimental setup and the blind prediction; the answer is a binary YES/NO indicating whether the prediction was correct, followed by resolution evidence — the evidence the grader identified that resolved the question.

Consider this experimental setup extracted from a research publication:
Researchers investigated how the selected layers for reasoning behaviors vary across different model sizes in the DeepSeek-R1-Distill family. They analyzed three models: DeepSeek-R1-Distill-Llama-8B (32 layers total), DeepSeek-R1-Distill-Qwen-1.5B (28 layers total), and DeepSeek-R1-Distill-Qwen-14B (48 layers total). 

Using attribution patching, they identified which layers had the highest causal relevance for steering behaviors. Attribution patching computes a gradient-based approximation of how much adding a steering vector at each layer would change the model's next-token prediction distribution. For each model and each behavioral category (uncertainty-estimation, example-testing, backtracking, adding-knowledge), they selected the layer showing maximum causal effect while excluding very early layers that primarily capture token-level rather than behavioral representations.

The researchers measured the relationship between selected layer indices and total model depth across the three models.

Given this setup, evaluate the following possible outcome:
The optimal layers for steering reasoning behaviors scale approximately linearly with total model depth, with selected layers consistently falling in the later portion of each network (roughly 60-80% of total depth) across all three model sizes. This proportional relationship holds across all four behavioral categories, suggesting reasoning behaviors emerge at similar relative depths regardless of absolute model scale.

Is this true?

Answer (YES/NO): NO